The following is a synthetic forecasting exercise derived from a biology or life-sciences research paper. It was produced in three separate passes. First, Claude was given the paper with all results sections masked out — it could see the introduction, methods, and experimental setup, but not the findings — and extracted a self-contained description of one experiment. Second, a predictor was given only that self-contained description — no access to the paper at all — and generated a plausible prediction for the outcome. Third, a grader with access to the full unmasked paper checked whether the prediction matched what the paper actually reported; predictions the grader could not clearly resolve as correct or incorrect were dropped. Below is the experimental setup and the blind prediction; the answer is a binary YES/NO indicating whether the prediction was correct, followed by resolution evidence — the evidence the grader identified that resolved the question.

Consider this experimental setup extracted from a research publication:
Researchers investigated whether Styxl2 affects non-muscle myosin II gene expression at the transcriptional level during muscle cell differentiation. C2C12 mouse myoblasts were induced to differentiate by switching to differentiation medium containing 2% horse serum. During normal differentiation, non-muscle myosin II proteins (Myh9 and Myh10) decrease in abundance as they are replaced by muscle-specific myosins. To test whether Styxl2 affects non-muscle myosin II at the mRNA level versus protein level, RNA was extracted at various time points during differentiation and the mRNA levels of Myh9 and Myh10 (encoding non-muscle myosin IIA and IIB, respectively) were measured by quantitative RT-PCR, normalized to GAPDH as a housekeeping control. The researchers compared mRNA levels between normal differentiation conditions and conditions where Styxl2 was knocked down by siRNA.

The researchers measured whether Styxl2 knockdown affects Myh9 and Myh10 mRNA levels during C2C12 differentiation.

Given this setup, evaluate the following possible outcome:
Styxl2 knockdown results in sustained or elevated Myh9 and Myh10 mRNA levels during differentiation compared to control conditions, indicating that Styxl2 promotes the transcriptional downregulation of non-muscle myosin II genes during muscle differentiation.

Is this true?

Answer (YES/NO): NO